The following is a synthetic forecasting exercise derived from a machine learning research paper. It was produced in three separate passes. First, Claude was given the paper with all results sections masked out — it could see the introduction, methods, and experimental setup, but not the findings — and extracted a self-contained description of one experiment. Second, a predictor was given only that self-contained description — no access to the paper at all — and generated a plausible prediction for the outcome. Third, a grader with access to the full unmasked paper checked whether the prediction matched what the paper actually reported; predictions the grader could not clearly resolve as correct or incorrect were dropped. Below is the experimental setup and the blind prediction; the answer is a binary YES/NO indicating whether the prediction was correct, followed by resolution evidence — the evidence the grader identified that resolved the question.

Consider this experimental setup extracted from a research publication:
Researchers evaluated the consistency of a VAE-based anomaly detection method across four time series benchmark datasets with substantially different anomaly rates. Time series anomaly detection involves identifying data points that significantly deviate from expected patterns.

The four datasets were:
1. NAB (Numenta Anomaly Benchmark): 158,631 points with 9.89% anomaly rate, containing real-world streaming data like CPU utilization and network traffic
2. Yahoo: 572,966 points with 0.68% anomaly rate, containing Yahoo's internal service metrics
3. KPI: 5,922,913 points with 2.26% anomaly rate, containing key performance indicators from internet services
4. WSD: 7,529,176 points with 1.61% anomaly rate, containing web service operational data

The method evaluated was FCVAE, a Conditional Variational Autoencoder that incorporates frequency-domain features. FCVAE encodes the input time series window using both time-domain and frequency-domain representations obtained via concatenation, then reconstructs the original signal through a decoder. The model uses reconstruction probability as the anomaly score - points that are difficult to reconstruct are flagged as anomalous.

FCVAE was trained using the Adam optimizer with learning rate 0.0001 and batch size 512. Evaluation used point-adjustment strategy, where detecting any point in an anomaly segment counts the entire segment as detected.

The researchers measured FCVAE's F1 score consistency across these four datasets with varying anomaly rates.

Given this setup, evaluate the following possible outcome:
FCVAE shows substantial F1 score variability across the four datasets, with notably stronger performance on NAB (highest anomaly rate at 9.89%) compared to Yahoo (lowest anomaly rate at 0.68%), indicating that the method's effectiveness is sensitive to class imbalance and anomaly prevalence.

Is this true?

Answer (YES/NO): NO